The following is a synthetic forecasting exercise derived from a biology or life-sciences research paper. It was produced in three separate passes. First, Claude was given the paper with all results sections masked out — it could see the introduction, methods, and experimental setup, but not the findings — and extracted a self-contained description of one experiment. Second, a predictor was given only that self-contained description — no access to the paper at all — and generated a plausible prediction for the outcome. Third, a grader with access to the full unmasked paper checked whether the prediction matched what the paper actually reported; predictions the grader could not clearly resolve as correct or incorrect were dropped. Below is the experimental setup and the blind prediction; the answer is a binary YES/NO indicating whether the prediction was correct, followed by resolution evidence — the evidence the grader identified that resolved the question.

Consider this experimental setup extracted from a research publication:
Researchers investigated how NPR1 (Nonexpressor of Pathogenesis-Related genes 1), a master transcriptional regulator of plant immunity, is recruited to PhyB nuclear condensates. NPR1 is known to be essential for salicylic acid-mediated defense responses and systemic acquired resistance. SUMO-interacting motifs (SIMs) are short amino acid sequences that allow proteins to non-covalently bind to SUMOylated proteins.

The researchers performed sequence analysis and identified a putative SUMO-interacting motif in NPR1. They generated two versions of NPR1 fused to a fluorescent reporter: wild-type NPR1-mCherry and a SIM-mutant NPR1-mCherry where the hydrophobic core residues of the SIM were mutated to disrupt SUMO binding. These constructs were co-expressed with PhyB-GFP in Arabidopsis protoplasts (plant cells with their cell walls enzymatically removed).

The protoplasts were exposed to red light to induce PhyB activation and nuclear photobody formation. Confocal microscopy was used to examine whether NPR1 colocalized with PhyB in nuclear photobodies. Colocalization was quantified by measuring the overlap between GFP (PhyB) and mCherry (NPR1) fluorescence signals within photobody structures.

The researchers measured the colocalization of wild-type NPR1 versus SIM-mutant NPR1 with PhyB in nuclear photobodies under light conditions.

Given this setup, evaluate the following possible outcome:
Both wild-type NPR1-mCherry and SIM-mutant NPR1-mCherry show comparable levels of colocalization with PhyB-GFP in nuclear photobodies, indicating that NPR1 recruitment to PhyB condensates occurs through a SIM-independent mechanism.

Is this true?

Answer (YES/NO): NO